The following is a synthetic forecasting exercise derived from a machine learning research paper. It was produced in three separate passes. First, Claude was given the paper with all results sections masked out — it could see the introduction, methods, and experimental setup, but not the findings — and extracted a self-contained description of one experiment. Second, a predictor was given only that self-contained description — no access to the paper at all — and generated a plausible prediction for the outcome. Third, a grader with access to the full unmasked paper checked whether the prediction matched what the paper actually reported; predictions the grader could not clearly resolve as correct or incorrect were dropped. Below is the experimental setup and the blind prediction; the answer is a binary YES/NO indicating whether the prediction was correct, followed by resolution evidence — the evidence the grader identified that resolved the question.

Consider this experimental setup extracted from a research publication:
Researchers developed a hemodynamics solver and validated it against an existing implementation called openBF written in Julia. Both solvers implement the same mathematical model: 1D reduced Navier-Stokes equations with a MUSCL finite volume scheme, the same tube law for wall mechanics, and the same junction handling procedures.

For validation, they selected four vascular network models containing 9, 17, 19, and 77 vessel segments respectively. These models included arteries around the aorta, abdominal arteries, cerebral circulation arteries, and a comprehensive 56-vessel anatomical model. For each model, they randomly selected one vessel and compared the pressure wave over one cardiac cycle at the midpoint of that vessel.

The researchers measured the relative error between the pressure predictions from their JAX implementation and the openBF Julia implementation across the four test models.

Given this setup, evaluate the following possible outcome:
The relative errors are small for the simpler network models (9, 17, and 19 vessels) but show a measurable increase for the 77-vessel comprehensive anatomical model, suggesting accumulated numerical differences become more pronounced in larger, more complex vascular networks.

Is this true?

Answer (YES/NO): NO